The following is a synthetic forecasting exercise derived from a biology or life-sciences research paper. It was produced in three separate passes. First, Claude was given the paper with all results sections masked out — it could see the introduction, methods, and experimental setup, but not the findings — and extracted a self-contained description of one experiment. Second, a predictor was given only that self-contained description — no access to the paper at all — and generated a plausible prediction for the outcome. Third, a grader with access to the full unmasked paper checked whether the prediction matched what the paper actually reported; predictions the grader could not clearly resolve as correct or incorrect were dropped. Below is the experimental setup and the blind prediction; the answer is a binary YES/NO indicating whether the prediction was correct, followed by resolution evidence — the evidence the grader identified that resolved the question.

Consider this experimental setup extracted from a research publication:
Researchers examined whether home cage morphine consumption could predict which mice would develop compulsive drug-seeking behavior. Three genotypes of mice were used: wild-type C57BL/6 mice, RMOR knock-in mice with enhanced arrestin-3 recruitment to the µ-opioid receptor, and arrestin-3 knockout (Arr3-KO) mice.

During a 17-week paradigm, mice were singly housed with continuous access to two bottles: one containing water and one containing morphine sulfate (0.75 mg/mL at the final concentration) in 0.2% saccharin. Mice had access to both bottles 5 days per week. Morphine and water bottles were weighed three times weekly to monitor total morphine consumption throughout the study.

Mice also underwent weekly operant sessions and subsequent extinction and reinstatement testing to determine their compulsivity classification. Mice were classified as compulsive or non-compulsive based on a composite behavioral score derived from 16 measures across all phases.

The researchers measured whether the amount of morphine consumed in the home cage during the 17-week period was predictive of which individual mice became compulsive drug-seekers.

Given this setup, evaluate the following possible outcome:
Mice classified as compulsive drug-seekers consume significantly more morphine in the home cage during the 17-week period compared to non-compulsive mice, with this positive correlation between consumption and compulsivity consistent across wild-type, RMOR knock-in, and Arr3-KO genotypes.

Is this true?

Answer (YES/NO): NO